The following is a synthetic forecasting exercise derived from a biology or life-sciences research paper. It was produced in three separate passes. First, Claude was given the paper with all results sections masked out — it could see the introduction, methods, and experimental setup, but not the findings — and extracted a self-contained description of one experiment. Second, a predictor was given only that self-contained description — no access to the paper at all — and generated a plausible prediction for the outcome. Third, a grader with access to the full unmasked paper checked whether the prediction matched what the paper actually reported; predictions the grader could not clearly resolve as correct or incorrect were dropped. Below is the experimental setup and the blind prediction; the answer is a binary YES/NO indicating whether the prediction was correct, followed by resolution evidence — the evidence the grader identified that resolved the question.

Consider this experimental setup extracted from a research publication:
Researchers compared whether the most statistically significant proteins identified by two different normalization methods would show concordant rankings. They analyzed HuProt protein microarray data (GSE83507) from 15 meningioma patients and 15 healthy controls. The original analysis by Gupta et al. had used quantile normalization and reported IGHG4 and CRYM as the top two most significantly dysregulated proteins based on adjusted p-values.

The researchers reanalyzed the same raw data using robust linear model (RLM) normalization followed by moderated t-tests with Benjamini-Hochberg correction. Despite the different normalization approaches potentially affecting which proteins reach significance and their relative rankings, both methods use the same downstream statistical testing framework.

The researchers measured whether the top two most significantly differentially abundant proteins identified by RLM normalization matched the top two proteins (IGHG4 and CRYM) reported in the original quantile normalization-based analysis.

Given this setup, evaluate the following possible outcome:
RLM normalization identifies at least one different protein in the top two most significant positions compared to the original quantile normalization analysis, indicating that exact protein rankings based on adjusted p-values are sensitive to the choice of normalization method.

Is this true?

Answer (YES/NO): NO